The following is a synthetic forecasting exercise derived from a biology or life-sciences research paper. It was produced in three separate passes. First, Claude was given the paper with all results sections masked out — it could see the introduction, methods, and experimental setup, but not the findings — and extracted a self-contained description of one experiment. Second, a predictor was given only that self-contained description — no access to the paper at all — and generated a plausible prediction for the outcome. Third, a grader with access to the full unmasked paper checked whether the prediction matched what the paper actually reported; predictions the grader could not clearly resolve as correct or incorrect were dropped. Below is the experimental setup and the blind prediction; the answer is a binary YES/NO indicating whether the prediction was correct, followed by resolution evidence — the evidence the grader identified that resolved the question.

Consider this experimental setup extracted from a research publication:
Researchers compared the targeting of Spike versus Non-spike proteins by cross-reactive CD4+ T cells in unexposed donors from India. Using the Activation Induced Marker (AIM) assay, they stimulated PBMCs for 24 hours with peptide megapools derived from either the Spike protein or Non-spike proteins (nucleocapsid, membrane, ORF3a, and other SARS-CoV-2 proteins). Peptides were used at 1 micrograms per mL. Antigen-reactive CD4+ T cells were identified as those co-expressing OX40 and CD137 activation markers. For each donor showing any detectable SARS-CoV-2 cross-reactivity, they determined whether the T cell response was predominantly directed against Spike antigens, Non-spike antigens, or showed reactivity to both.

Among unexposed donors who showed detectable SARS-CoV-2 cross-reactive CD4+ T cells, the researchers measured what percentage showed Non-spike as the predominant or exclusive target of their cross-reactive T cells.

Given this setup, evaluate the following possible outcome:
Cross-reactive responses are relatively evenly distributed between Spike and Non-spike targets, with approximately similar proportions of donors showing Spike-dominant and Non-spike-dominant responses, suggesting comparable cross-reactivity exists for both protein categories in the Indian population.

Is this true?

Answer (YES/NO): NO